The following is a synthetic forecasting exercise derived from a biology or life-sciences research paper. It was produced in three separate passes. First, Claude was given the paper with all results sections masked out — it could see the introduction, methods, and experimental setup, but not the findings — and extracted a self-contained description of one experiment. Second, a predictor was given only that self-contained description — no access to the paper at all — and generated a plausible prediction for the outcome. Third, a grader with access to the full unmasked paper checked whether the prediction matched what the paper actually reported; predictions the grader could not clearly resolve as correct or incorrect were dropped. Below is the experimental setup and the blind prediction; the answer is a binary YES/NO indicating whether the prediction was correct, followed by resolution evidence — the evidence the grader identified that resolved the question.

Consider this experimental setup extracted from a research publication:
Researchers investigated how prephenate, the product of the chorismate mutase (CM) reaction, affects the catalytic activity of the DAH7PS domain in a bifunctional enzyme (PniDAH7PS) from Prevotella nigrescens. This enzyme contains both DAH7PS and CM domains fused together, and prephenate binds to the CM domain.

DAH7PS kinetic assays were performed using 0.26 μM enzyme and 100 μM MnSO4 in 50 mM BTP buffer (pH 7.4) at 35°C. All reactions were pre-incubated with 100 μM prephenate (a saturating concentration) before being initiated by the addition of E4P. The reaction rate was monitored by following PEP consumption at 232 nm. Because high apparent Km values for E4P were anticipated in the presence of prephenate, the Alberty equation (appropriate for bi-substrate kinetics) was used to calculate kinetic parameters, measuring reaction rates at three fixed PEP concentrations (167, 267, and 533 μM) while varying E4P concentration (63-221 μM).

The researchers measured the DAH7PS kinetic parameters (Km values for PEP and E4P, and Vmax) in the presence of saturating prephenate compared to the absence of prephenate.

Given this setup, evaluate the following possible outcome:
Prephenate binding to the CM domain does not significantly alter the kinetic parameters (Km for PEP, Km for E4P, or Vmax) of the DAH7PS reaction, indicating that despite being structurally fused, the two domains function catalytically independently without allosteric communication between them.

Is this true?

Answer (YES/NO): NO